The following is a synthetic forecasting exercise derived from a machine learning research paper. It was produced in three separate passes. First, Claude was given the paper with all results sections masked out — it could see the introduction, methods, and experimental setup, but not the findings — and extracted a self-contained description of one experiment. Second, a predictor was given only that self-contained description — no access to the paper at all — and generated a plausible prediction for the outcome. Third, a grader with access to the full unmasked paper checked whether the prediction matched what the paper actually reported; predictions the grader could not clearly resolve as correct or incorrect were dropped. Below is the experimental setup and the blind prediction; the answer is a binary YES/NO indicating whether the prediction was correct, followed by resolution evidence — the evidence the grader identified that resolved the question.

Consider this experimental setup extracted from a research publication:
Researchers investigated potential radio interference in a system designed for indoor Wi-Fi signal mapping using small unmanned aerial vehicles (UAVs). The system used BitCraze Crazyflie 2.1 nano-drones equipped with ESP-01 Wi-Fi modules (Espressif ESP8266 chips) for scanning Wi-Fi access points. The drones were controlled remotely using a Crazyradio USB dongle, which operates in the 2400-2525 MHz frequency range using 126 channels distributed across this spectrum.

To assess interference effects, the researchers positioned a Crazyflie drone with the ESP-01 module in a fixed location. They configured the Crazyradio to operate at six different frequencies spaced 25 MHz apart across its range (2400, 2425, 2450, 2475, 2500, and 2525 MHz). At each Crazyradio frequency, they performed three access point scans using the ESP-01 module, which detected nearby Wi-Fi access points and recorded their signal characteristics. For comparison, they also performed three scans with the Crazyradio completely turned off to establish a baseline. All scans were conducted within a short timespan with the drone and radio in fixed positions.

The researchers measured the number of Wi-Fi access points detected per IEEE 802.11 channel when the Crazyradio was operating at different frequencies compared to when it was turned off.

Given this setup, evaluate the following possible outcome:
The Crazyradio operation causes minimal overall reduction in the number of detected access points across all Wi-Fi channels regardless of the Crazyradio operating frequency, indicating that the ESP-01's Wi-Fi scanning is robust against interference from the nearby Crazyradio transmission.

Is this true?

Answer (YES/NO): NO